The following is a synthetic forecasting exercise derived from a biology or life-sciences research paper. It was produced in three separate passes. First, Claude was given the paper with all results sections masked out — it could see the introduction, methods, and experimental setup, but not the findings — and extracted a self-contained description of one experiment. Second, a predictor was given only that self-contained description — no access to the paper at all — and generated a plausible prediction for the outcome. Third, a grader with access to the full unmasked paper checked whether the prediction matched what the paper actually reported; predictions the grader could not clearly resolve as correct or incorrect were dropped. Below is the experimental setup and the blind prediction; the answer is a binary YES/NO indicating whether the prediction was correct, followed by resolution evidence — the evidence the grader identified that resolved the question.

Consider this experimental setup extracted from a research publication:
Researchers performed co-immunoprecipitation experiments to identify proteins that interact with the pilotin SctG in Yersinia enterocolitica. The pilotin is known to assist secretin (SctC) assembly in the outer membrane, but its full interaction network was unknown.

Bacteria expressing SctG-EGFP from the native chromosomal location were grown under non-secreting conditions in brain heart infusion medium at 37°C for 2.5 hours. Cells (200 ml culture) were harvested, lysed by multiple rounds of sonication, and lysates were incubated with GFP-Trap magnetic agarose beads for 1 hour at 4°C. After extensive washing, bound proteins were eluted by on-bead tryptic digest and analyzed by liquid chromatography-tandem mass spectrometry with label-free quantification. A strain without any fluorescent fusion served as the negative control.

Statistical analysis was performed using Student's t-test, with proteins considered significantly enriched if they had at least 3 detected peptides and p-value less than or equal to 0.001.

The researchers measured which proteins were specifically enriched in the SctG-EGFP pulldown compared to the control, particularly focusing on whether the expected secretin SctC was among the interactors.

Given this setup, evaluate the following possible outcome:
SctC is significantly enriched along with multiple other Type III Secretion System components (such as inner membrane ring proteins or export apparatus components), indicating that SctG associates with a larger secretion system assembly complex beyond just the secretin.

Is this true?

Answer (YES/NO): YES